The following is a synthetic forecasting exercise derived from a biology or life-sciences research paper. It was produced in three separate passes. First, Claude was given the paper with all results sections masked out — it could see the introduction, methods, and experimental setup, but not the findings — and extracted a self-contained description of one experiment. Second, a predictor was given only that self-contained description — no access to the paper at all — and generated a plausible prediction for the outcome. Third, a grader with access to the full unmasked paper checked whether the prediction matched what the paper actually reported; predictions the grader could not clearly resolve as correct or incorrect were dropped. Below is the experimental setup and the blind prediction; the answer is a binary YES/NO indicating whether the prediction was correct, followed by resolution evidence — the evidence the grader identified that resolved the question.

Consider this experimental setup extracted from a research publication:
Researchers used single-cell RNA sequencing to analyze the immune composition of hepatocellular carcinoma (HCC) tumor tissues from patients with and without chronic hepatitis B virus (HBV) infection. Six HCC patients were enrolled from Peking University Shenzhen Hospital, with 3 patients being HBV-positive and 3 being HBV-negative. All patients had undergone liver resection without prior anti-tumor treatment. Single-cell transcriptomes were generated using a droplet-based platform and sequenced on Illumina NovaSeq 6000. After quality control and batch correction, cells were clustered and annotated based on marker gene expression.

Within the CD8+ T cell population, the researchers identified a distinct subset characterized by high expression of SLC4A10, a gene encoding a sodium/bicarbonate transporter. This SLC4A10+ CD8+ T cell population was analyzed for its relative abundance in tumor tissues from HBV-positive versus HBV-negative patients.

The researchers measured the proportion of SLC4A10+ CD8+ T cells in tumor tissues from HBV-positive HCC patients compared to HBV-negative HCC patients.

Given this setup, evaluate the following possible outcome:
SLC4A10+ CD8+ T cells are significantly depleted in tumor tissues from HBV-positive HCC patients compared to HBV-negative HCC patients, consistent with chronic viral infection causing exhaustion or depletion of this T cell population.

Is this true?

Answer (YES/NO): NO